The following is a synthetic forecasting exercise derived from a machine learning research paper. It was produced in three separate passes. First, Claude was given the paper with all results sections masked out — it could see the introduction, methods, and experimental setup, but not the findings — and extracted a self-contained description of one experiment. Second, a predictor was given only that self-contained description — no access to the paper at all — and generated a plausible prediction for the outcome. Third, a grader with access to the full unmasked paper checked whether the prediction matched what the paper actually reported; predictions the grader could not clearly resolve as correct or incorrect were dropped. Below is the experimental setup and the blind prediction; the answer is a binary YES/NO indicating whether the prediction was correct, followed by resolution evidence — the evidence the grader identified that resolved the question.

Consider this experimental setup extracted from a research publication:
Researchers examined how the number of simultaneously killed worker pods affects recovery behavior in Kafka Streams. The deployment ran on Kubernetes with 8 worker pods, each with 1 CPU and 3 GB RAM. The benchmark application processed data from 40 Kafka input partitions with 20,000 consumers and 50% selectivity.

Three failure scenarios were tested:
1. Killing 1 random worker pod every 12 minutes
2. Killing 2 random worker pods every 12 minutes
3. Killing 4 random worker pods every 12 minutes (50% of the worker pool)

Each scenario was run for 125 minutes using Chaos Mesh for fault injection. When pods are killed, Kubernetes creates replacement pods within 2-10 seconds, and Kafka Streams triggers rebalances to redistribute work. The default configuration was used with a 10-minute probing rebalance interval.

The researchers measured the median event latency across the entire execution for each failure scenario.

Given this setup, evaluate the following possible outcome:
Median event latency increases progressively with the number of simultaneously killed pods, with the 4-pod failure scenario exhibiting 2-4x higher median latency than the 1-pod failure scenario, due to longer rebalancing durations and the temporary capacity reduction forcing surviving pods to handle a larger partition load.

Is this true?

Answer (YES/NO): NO